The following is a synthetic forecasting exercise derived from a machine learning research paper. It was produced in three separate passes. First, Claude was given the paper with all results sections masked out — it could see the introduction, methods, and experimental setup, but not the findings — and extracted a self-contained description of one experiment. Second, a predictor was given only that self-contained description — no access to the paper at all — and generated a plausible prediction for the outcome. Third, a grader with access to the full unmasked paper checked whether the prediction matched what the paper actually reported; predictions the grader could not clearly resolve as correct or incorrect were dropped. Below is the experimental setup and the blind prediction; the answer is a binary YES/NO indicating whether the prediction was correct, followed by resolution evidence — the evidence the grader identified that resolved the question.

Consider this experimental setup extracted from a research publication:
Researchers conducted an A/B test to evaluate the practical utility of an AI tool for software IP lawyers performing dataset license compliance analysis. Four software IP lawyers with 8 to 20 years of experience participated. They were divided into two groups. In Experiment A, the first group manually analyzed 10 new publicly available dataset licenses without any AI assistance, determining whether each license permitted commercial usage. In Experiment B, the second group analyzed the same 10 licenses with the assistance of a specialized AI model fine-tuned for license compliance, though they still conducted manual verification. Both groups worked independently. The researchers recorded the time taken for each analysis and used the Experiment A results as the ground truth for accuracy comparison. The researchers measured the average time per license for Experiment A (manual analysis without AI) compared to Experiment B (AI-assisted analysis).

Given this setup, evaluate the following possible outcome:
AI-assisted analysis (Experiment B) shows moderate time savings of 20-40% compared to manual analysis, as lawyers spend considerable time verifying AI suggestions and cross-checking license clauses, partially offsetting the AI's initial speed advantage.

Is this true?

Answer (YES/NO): NO